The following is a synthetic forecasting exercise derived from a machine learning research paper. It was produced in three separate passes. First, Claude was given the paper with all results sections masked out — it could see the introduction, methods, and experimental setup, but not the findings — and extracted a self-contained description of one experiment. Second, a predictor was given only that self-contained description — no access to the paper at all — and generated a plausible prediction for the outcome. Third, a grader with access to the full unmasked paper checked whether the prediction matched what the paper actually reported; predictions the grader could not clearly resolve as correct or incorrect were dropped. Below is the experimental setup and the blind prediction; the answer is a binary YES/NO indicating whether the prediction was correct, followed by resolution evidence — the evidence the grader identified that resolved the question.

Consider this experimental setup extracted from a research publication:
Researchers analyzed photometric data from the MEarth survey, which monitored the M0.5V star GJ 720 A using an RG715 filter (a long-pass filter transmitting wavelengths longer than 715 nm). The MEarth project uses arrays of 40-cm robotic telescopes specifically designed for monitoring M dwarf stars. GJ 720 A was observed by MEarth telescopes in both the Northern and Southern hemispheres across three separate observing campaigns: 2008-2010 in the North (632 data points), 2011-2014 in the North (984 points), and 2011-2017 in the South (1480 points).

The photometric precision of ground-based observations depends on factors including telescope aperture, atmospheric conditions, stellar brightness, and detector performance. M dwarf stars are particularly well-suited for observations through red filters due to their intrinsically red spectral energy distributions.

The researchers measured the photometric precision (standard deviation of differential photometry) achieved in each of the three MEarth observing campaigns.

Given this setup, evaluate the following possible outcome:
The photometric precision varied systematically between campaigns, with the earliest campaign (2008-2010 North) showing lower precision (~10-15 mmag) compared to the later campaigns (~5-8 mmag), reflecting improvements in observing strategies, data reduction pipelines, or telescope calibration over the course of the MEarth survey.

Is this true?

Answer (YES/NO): NO